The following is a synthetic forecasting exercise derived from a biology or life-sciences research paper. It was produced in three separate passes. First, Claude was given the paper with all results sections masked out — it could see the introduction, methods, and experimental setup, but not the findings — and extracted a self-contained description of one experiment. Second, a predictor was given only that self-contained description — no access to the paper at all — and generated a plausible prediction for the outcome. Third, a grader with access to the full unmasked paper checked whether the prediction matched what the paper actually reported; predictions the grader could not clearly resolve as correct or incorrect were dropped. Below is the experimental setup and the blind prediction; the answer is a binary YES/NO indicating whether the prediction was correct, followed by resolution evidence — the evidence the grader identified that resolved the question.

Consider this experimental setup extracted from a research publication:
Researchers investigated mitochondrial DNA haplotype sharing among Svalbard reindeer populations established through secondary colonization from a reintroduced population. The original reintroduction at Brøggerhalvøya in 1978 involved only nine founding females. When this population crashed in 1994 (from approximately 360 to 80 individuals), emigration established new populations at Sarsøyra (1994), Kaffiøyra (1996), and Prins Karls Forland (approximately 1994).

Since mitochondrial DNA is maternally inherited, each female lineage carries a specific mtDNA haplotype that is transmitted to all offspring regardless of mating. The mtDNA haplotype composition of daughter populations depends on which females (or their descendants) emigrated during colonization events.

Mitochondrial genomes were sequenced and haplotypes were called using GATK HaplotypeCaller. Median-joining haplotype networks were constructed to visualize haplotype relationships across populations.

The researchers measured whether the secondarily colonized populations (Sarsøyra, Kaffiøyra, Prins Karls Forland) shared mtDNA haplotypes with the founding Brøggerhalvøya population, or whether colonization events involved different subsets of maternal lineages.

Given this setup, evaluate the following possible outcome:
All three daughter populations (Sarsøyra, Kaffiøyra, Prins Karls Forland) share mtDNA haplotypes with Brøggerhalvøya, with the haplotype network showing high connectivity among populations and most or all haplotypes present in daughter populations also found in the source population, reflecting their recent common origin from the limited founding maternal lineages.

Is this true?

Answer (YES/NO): NO